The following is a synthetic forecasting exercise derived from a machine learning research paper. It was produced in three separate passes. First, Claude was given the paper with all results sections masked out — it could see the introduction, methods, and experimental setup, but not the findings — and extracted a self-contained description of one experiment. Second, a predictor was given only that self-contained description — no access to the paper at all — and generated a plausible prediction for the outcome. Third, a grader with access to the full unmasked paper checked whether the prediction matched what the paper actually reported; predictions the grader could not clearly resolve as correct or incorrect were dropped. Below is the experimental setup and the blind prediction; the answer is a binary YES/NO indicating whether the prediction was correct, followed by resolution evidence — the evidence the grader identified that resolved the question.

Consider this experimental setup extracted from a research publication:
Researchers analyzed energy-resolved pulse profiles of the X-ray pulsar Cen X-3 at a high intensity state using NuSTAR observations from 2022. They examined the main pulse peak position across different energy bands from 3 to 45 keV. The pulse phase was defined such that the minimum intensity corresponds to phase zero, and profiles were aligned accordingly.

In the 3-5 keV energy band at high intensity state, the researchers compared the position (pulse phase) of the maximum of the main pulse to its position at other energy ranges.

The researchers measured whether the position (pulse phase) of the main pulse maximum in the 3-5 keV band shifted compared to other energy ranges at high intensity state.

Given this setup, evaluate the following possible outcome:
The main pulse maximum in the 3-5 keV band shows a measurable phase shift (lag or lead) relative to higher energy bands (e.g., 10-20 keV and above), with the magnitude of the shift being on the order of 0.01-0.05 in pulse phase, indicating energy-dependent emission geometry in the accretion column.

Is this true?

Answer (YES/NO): NO